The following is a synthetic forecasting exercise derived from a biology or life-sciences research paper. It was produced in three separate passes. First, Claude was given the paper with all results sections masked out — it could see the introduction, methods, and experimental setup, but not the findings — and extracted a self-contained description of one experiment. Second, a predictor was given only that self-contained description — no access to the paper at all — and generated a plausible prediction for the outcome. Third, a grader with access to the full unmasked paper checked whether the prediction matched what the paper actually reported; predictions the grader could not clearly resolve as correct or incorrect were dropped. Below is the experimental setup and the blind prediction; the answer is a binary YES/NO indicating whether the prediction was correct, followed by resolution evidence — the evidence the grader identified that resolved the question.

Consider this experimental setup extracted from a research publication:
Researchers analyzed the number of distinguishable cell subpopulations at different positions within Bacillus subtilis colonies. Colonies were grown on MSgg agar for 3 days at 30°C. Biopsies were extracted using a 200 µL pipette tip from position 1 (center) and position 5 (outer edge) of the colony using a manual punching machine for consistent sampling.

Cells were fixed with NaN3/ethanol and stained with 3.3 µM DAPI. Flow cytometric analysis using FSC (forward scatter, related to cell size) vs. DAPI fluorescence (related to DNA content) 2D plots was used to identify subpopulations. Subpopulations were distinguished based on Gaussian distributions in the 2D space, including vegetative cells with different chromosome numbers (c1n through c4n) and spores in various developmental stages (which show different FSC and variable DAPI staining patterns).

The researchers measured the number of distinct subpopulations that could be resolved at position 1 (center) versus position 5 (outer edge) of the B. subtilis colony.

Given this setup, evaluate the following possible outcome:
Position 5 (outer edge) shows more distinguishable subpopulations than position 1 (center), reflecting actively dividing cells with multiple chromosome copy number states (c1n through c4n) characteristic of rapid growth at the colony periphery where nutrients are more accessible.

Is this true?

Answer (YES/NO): NO